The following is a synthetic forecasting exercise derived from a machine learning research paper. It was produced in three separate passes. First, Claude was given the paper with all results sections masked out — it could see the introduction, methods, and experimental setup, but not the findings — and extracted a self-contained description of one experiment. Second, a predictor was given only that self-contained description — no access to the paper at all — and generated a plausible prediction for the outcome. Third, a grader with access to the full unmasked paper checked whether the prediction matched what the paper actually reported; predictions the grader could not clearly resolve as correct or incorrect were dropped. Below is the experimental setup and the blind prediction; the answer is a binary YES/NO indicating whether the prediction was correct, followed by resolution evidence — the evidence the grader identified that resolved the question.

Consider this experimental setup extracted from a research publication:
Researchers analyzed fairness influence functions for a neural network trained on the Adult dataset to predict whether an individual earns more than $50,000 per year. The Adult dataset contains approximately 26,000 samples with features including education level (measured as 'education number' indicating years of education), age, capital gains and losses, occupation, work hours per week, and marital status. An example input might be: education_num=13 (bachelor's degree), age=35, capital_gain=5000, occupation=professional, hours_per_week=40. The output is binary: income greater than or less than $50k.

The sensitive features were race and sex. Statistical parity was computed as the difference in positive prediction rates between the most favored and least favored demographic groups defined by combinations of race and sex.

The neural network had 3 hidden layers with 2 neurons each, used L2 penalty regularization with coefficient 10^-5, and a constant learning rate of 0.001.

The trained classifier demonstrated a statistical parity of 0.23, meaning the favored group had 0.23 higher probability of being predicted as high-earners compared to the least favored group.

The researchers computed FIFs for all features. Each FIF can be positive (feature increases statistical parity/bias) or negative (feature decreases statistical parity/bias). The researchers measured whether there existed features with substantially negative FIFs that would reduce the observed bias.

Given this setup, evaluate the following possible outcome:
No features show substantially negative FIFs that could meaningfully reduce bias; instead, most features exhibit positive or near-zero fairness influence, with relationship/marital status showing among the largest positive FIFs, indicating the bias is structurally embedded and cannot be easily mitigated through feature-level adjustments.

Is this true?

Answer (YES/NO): NO